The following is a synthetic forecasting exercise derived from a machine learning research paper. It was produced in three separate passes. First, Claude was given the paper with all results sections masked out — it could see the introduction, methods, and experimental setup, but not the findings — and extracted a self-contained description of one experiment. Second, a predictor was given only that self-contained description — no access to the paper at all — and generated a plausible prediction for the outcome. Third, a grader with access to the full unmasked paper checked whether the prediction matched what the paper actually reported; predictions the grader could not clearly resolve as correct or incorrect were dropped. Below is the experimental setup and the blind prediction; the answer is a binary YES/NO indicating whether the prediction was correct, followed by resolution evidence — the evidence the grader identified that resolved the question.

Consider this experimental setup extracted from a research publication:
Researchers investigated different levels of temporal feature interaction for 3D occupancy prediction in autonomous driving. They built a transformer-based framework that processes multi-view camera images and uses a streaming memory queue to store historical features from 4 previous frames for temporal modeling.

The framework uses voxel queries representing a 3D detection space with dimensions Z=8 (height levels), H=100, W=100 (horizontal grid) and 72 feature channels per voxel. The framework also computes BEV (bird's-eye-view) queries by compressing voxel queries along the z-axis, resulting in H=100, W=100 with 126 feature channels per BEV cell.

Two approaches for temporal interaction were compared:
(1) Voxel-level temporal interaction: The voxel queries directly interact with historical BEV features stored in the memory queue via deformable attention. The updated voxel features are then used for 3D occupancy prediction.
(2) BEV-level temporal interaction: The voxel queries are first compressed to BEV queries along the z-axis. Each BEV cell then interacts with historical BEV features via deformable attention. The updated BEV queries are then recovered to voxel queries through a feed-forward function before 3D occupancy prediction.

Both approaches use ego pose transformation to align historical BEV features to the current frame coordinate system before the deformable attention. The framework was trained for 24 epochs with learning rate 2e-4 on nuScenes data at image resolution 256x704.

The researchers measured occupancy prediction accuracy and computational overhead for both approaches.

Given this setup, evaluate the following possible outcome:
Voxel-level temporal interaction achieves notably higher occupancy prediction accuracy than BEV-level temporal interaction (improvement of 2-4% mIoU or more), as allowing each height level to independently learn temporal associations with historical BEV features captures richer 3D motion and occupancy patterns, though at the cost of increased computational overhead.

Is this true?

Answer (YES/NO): NO